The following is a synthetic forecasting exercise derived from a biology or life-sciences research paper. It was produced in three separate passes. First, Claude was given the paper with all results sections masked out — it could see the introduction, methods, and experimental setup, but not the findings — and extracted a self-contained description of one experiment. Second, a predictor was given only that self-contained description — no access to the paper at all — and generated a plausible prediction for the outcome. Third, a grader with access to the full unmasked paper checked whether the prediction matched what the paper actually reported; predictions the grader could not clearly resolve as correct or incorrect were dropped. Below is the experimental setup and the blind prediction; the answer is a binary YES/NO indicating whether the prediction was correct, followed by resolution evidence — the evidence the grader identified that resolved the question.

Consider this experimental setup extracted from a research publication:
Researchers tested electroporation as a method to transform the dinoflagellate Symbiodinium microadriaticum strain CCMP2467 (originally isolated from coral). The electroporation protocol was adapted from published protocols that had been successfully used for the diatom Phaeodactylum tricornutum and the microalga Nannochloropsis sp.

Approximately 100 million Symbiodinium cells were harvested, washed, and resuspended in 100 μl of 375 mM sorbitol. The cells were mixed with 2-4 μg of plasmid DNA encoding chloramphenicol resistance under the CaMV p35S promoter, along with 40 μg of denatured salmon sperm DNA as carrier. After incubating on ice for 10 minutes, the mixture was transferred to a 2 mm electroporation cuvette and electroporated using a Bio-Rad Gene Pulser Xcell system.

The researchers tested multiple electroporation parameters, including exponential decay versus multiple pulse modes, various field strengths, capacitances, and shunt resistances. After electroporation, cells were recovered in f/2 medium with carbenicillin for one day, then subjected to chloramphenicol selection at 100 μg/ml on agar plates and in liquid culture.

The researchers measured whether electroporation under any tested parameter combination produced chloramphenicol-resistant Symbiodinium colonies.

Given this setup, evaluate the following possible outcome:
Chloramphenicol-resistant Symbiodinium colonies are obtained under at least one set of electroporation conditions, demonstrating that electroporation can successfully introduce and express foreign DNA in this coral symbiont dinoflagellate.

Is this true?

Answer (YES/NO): NO